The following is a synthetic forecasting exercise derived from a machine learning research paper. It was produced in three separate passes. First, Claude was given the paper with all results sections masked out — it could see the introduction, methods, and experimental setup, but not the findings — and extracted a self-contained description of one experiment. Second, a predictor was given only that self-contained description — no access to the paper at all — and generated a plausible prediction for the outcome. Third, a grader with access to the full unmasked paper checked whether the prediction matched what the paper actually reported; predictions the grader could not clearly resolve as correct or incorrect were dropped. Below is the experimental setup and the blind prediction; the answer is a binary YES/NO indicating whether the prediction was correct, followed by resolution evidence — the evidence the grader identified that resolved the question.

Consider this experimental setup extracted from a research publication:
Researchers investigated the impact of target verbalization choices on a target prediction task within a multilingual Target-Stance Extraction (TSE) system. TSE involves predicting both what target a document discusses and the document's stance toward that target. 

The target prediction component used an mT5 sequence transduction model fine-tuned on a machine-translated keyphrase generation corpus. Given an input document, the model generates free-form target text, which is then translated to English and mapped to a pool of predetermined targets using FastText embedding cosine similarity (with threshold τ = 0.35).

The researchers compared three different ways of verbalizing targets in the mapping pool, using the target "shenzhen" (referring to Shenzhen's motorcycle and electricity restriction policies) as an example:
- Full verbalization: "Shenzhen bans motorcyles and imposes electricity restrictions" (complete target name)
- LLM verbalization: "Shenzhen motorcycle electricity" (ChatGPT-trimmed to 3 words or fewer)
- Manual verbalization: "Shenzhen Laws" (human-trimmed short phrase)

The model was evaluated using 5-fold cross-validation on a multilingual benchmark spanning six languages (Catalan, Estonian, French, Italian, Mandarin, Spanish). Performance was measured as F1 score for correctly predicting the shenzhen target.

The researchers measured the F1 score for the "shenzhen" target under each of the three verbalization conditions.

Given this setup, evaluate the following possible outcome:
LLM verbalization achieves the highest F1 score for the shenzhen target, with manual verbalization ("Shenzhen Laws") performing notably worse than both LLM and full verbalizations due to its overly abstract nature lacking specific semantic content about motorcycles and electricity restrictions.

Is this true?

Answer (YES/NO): YES